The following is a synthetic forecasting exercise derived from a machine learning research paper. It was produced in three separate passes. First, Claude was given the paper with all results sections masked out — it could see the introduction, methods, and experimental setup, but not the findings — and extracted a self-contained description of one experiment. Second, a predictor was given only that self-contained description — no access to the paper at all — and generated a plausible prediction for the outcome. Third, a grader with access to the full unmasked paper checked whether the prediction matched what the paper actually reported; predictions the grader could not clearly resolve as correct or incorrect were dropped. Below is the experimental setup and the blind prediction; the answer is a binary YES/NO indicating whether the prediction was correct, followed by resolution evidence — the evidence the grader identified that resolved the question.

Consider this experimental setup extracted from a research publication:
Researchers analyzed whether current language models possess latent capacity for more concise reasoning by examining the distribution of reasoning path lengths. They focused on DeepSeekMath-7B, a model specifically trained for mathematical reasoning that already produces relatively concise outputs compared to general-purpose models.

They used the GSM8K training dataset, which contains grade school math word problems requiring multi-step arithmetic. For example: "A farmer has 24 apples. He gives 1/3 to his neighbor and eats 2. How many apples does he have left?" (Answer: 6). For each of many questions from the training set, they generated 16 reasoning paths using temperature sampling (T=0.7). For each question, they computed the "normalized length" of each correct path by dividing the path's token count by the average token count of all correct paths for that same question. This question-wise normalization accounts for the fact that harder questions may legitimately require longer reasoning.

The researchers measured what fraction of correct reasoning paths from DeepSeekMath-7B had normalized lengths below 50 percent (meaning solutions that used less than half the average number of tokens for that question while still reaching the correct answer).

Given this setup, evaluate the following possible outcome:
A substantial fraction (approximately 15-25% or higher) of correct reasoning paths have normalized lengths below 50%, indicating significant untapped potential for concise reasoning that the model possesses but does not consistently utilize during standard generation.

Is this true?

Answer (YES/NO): NO